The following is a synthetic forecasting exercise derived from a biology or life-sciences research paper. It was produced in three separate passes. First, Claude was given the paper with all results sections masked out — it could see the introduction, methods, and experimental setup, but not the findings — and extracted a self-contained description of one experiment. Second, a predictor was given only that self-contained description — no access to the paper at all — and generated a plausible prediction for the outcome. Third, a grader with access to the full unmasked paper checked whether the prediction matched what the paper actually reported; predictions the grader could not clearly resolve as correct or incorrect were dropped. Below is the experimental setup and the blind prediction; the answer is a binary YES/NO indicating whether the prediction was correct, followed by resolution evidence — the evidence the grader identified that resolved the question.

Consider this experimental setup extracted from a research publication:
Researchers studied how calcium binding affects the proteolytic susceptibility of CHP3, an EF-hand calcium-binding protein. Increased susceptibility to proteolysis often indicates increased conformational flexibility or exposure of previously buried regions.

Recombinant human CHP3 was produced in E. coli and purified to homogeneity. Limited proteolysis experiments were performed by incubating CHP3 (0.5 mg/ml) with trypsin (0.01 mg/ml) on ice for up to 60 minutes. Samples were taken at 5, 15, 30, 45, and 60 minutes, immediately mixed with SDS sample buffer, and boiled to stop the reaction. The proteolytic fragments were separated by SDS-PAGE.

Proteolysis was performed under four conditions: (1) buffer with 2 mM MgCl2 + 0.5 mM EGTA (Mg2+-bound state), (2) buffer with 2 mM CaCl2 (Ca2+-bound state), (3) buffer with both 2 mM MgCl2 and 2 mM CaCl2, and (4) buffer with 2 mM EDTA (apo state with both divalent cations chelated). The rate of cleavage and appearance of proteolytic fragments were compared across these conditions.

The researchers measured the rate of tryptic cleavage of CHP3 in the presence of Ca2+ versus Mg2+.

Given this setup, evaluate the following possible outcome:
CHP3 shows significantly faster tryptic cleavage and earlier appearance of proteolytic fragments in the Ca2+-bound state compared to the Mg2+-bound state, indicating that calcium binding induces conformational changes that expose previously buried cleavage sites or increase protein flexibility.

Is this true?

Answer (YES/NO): NO